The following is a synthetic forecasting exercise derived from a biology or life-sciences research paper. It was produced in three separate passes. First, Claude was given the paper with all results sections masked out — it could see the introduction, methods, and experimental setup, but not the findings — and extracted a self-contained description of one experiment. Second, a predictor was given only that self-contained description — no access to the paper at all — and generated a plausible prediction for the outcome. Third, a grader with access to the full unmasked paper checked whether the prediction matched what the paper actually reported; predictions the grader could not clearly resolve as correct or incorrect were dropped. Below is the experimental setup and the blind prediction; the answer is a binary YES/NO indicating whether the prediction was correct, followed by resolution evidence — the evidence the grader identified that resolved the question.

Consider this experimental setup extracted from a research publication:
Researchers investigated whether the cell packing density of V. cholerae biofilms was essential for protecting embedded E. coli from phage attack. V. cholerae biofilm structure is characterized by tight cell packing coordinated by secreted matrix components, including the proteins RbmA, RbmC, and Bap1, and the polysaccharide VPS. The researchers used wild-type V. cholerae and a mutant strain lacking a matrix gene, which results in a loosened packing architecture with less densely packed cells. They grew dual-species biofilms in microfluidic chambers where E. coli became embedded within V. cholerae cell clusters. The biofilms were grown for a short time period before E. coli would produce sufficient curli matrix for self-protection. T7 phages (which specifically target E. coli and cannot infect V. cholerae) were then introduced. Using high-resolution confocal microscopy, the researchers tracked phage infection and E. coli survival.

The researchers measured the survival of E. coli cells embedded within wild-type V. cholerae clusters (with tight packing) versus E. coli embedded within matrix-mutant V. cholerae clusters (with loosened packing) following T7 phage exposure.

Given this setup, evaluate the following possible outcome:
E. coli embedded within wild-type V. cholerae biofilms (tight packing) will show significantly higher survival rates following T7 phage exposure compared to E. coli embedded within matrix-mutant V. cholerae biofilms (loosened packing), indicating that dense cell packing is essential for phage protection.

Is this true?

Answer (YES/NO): YES